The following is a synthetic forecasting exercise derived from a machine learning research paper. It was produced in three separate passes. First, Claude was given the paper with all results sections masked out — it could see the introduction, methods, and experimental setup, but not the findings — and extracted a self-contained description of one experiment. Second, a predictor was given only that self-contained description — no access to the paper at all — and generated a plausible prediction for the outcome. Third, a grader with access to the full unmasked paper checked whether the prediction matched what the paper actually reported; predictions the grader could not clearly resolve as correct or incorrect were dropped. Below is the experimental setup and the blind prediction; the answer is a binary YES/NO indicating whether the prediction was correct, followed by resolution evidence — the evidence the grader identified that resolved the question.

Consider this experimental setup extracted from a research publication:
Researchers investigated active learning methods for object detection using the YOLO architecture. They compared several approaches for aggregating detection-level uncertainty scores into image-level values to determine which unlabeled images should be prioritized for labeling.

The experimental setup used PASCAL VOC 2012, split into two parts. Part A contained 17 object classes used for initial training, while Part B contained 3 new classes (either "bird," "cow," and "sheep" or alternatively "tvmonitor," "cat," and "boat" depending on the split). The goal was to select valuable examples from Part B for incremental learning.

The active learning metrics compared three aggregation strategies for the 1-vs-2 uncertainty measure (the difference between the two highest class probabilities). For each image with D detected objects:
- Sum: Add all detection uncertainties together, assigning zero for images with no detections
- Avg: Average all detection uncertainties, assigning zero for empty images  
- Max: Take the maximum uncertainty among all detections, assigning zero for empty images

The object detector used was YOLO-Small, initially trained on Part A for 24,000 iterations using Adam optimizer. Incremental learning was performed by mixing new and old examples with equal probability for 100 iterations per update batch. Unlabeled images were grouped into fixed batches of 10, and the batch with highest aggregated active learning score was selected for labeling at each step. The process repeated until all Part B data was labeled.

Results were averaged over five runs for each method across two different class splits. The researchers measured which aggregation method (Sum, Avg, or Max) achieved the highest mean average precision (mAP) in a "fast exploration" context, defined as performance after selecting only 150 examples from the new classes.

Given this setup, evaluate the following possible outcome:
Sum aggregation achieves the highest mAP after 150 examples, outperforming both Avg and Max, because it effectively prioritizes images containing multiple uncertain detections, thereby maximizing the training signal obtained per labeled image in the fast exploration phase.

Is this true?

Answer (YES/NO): YES